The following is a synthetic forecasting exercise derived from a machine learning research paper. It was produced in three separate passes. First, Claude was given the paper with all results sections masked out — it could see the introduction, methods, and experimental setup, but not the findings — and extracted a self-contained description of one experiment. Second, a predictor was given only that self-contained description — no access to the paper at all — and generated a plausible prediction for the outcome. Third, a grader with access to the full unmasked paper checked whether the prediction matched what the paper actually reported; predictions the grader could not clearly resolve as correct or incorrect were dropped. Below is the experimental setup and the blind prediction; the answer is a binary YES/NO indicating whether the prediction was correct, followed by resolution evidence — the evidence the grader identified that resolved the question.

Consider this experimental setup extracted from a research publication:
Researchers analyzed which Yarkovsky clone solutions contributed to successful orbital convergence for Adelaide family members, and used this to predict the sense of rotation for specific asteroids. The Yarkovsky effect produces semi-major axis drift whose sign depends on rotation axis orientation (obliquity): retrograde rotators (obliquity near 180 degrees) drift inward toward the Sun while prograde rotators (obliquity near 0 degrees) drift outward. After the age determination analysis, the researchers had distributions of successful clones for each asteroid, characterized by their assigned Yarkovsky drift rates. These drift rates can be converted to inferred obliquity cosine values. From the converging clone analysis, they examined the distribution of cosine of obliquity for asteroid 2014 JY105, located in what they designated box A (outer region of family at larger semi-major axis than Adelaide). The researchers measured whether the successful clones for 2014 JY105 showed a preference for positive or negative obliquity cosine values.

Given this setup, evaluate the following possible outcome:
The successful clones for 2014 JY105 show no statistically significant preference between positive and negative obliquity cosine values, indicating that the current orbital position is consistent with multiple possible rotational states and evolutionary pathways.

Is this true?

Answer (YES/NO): NO